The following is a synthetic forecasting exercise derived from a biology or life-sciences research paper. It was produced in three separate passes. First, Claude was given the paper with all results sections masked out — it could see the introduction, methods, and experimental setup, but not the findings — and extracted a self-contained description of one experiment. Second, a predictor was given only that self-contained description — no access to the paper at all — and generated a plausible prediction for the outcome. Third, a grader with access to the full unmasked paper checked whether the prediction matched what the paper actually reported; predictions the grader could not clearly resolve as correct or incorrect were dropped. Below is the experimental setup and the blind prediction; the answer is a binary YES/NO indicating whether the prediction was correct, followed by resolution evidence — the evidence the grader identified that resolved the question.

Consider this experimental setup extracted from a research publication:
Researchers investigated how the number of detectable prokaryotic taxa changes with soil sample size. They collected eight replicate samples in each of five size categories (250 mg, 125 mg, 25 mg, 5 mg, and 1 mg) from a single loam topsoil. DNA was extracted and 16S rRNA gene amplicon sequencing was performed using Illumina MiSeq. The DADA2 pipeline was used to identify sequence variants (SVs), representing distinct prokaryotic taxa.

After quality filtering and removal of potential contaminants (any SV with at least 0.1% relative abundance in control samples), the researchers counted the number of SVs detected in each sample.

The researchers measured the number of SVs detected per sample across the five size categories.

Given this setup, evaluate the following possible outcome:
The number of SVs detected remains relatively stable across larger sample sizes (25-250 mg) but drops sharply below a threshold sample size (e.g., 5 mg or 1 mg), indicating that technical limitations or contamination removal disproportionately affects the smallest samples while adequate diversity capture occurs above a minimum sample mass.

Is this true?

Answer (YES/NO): NO